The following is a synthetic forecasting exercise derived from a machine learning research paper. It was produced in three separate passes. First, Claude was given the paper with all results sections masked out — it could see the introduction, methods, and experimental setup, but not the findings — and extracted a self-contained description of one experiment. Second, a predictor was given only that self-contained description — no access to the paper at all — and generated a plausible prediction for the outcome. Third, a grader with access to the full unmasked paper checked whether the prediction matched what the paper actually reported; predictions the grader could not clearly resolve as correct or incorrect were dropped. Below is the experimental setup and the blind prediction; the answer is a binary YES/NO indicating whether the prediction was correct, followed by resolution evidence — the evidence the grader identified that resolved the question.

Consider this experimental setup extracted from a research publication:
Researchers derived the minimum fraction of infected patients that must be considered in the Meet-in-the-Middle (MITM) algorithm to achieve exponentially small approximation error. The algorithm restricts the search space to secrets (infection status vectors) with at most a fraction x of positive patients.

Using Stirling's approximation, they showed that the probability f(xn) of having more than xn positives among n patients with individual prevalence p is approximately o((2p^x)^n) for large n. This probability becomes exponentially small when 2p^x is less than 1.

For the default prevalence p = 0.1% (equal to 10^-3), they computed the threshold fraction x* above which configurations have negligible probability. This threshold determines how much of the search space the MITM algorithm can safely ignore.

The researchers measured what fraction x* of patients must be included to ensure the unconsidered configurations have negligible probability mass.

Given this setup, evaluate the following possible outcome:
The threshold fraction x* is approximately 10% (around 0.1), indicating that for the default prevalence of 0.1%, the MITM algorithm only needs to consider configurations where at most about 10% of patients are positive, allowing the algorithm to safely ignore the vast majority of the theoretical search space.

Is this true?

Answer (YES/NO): YES